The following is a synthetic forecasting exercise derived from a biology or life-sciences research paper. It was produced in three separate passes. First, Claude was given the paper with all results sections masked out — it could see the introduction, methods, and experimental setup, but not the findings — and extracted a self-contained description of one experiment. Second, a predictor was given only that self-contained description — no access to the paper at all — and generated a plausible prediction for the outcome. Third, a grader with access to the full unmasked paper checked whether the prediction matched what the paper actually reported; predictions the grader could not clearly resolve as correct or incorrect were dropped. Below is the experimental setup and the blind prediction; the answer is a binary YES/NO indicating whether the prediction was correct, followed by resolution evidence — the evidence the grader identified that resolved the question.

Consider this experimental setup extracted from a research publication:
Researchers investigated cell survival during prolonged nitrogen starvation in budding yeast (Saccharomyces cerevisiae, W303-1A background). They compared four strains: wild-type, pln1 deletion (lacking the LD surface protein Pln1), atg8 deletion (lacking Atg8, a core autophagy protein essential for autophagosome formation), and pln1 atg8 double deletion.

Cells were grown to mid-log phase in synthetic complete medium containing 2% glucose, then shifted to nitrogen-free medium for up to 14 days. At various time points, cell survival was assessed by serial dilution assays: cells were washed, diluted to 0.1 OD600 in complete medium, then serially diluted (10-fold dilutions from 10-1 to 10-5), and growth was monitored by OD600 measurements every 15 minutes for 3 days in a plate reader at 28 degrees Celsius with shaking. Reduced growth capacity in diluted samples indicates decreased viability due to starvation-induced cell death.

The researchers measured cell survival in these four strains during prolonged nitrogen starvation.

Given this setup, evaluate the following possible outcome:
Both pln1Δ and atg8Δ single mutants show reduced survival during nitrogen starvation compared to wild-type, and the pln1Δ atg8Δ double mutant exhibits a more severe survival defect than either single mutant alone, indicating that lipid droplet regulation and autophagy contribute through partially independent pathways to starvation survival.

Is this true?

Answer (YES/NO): NO